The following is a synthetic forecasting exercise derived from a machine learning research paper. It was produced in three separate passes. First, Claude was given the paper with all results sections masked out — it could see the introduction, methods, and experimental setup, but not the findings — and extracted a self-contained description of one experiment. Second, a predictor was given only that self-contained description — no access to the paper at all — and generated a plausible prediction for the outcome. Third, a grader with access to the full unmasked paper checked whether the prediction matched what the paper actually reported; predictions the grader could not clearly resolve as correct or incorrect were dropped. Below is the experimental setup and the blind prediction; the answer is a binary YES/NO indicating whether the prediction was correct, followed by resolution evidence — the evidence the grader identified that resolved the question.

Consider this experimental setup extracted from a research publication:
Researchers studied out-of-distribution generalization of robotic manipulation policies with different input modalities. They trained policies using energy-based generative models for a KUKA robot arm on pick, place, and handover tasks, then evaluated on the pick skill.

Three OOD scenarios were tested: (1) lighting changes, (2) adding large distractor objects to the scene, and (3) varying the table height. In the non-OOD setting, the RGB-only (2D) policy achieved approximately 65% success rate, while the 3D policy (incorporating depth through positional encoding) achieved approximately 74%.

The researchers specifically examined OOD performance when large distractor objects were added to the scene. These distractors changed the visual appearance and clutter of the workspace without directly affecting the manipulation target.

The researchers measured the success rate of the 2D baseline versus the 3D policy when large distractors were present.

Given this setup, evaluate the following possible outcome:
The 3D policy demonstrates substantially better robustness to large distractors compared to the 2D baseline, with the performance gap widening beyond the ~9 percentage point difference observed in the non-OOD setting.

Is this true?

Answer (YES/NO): YES